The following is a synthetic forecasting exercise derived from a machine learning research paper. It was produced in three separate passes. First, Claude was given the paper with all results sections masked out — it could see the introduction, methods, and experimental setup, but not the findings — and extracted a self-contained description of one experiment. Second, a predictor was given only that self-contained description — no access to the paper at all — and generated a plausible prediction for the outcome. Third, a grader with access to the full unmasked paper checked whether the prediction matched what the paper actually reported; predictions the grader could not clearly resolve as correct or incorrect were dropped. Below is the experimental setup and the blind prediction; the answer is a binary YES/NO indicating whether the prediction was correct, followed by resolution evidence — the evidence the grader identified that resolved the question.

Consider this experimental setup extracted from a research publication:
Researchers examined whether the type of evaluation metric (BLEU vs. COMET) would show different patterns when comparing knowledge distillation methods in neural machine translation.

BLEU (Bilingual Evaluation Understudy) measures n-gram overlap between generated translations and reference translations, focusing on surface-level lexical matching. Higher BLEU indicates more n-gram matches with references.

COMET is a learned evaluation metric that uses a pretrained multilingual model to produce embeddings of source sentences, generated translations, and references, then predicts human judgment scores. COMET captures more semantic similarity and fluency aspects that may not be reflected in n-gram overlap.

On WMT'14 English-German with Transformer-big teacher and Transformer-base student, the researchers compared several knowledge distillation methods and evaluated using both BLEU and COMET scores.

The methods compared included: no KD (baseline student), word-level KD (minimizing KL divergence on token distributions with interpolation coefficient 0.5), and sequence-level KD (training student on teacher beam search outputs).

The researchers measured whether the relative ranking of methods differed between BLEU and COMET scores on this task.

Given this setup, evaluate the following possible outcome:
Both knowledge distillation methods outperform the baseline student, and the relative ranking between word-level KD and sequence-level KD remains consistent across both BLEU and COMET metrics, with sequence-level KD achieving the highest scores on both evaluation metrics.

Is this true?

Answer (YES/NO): NO